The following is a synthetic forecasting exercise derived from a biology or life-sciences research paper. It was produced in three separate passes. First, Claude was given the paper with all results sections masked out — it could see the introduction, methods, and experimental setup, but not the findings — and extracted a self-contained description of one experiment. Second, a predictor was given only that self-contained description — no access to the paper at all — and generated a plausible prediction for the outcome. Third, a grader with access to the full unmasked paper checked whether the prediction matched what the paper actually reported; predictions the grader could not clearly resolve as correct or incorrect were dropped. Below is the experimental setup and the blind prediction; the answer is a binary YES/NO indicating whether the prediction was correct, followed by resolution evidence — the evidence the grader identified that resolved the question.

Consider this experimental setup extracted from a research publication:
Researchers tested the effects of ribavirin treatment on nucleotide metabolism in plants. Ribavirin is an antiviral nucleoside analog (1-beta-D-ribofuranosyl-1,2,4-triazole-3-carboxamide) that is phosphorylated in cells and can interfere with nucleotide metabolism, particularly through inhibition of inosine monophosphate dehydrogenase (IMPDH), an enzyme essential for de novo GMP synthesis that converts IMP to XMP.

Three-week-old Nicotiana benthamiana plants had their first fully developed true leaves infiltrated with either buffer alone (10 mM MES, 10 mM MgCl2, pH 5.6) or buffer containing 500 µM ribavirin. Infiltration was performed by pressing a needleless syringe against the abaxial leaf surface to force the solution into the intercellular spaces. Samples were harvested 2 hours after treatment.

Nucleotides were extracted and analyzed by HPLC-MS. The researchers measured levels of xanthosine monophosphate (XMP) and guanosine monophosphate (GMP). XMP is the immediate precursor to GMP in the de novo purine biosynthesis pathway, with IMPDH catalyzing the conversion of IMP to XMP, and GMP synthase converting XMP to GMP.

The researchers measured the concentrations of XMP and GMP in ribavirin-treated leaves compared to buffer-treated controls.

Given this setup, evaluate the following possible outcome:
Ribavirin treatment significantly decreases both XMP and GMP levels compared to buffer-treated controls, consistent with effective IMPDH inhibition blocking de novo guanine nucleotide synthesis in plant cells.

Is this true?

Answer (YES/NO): YES